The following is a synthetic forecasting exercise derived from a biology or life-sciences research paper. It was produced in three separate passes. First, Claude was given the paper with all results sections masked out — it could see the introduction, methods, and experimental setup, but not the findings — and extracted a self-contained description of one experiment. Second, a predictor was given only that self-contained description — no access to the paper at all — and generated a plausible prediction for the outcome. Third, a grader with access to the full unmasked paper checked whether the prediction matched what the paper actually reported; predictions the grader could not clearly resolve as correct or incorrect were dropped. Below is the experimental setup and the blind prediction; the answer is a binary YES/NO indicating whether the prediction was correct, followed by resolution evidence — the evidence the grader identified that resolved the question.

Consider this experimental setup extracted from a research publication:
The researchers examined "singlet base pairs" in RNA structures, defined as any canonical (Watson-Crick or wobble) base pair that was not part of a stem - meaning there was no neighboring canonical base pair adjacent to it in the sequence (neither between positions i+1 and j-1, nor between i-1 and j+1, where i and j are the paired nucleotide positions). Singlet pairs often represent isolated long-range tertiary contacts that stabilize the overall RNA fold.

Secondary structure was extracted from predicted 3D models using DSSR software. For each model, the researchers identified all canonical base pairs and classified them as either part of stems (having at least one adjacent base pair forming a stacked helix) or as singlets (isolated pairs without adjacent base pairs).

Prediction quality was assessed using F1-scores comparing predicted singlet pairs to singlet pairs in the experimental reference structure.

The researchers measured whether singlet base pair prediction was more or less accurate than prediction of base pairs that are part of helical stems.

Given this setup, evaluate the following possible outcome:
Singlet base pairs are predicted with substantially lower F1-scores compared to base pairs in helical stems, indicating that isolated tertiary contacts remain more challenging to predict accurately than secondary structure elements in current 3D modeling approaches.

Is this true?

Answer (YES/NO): YES